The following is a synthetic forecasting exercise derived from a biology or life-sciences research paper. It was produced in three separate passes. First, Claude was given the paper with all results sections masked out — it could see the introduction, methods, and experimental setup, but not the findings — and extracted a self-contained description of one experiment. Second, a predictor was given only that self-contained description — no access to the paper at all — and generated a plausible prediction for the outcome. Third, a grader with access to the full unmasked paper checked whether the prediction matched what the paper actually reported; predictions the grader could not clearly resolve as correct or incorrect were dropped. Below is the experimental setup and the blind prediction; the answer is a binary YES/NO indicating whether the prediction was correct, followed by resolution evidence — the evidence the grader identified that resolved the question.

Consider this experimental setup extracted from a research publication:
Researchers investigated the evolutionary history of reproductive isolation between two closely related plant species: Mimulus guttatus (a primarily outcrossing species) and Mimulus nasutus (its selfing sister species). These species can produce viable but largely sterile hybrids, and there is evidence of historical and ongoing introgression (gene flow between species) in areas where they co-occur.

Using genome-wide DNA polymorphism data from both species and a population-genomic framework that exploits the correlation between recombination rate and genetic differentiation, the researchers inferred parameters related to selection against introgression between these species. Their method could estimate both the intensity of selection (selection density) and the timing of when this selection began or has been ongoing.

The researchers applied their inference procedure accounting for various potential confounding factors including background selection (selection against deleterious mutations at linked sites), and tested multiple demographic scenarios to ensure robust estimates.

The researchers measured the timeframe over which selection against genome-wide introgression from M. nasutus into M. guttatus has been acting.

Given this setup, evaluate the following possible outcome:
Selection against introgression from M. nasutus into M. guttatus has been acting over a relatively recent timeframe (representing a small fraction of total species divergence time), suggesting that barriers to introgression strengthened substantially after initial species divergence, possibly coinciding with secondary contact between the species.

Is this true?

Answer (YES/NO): NO